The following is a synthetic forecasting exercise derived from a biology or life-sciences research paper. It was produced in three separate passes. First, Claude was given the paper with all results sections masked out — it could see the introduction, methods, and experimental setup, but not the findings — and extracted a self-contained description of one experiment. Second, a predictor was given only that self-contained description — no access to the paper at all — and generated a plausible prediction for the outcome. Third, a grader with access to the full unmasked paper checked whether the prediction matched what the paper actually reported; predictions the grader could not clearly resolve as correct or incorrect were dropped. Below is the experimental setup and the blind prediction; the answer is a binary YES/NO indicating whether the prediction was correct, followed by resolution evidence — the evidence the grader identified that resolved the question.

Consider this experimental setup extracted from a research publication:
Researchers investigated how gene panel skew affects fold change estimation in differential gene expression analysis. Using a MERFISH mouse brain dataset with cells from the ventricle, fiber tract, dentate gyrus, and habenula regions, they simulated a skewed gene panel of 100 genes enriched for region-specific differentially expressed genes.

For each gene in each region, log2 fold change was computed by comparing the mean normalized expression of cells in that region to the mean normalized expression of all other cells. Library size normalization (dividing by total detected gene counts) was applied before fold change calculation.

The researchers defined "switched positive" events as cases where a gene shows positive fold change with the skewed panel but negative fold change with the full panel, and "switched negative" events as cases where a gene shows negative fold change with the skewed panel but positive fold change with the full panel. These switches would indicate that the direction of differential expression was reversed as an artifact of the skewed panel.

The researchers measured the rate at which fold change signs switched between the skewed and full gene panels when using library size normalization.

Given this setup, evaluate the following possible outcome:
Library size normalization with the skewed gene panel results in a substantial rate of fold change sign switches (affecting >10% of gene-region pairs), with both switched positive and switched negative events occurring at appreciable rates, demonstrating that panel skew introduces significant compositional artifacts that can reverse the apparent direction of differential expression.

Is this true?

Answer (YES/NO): YES